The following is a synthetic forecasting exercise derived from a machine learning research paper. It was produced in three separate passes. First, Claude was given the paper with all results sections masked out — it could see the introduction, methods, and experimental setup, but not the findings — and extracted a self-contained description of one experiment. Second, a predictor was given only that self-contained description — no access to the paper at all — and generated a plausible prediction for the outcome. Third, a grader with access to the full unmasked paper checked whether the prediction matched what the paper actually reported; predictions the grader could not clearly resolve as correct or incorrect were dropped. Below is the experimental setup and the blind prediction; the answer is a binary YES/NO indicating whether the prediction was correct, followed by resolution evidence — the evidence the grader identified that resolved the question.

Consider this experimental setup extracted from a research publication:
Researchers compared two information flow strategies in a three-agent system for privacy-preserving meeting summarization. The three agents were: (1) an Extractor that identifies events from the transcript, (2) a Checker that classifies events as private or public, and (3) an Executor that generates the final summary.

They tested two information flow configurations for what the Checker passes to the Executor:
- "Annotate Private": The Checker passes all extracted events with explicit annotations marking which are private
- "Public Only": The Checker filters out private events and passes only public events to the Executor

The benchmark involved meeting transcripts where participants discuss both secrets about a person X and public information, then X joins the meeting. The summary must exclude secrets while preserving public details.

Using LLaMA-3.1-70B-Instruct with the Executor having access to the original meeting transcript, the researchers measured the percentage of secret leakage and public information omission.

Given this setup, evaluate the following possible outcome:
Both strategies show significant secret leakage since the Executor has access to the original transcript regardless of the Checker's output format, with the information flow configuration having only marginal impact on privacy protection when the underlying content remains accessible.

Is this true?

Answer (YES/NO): NO